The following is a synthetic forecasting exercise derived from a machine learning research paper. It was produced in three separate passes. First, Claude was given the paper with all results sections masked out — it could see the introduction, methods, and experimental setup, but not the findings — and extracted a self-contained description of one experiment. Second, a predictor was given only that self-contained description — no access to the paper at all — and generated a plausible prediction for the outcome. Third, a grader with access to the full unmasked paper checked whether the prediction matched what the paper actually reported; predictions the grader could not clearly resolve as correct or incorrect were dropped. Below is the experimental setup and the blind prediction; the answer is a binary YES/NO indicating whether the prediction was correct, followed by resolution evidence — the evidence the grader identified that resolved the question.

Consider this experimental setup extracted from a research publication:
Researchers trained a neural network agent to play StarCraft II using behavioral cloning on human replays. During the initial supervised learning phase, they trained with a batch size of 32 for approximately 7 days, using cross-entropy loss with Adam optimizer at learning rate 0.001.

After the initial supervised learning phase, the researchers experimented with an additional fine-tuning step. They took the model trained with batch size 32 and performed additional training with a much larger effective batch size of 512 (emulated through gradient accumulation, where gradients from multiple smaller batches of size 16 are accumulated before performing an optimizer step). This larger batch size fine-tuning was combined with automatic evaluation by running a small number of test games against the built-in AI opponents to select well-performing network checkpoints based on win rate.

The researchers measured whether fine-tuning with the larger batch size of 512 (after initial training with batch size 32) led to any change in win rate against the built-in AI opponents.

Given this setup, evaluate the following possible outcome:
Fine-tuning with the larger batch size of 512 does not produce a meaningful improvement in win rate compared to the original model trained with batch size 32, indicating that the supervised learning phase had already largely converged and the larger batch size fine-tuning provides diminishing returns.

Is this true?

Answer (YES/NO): NO